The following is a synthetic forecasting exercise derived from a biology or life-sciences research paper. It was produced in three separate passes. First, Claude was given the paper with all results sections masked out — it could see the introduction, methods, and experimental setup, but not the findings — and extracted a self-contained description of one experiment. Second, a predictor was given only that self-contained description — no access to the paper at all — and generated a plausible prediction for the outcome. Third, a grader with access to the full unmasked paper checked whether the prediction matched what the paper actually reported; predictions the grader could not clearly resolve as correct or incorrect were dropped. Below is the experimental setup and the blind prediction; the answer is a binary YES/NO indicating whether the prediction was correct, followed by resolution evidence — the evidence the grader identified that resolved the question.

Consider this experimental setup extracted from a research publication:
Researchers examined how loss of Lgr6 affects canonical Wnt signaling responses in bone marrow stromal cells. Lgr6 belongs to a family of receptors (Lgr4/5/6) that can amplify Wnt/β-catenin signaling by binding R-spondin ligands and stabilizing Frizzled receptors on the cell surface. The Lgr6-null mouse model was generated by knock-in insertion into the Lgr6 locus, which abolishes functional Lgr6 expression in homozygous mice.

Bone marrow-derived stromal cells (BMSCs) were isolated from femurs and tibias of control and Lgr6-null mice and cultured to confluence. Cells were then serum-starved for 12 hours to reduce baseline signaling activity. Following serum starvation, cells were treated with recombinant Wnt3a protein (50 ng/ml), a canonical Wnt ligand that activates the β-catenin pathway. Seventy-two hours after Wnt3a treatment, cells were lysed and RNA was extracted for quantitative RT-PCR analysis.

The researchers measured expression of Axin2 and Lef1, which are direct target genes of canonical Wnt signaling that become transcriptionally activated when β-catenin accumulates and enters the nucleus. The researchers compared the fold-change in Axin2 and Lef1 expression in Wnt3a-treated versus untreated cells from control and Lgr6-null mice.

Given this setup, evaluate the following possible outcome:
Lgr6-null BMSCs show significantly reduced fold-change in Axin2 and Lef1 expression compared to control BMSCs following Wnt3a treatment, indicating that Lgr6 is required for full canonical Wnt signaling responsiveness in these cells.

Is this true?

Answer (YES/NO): YES